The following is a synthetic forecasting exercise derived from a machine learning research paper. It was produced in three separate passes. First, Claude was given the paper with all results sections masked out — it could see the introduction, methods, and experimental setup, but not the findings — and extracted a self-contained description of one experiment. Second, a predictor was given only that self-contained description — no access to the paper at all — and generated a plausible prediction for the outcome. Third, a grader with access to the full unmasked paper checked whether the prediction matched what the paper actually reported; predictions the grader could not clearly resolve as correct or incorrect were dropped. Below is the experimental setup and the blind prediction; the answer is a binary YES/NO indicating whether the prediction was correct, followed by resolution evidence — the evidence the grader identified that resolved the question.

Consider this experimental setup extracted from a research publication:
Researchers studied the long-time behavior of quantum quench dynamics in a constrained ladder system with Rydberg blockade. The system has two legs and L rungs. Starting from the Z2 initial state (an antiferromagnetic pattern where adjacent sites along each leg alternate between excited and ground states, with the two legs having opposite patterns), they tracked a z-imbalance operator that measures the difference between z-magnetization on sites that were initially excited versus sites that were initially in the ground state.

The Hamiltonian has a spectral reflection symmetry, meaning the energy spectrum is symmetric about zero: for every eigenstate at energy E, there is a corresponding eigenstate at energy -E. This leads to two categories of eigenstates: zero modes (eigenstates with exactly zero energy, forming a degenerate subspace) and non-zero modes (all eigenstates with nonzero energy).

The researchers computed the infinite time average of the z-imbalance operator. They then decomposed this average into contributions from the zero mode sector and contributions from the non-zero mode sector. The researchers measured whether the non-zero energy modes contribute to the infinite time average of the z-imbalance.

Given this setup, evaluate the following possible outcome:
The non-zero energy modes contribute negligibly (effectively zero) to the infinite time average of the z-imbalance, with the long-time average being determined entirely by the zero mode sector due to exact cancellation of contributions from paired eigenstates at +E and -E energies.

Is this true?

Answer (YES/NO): YES